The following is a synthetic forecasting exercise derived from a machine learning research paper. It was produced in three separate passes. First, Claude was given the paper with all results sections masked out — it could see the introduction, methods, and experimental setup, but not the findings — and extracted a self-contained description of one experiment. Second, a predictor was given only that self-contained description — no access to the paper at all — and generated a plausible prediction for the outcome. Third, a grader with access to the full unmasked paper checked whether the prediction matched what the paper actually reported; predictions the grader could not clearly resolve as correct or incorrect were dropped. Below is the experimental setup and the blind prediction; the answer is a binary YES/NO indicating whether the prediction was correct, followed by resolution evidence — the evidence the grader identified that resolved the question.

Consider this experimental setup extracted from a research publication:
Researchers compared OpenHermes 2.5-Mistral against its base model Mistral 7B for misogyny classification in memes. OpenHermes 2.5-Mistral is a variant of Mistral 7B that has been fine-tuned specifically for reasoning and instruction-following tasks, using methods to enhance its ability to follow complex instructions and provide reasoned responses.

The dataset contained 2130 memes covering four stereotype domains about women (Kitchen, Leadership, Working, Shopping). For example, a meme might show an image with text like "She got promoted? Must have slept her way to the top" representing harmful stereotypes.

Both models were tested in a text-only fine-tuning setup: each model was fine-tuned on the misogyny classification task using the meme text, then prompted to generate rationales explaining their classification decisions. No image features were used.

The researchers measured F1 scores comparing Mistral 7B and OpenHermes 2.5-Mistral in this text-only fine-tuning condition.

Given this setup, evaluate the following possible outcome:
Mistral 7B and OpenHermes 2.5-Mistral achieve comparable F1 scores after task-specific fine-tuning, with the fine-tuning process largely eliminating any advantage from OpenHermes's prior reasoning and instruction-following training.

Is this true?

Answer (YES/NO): NO